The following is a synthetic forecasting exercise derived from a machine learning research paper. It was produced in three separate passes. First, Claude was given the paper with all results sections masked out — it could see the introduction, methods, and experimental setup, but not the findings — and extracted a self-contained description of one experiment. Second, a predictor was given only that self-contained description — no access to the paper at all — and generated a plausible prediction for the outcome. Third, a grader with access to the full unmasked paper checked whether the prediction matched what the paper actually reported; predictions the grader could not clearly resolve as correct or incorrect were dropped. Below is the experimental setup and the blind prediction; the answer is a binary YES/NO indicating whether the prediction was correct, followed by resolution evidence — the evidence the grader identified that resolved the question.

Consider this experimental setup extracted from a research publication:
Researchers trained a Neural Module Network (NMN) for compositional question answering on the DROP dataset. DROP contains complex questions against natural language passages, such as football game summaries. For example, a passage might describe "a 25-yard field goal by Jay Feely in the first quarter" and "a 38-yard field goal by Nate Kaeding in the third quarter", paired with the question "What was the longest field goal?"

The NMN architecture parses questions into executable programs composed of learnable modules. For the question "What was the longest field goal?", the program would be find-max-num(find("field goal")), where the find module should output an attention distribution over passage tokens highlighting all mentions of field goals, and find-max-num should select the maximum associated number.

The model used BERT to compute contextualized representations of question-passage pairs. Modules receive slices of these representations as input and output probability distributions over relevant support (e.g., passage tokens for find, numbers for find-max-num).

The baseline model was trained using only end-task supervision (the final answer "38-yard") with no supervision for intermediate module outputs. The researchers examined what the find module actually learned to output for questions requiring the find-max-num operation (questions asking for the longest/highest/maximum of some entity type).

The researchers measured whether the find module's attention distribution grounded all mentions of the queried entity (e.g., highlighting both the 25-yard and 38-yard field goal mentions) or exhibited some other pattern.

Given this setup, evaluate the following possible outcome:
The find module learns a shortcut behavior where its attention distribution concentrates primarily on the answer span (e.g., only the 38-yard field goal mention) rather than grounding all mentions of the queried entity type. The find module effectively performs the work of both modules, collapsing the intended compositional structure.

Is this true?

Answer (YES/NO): YES